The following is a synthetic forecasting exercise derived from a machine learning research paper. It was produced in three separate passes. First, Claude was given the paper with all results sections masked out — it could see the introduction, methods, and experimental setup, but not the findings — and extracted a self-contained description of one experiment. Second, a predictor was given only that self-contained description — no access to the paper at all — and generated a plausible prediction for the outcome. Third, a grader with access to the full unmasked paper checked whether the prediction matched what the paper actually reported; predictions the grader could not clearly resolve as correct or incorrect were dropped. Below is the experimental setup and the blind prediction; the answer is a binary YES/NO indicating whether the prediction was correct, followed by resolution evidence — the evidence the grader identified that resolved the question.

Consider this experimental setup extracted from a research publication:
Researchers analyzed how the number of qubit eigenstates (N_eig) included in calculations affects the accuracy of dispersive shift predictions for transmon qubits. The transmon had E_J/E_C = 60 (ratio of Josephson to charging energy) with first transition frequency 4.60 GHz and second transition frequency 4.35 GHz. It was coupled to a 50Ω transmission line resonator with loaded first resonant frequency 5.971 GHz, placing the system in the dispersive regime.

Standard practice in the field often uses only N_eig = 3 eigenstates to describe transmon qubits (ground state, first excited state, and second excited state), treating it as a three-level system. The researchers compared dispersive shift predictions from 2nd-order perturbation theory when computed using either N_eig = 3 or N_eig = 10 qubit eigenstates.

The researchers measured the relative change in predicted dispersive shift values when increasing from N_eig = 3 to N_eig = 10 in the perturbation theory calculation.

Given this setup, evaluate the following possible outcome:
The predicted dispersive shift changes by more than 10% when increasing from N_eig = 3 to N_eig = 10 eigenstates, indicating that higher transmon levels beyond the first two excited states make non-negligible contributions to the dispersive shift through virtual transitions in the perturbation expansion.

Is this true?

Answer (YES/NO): NO